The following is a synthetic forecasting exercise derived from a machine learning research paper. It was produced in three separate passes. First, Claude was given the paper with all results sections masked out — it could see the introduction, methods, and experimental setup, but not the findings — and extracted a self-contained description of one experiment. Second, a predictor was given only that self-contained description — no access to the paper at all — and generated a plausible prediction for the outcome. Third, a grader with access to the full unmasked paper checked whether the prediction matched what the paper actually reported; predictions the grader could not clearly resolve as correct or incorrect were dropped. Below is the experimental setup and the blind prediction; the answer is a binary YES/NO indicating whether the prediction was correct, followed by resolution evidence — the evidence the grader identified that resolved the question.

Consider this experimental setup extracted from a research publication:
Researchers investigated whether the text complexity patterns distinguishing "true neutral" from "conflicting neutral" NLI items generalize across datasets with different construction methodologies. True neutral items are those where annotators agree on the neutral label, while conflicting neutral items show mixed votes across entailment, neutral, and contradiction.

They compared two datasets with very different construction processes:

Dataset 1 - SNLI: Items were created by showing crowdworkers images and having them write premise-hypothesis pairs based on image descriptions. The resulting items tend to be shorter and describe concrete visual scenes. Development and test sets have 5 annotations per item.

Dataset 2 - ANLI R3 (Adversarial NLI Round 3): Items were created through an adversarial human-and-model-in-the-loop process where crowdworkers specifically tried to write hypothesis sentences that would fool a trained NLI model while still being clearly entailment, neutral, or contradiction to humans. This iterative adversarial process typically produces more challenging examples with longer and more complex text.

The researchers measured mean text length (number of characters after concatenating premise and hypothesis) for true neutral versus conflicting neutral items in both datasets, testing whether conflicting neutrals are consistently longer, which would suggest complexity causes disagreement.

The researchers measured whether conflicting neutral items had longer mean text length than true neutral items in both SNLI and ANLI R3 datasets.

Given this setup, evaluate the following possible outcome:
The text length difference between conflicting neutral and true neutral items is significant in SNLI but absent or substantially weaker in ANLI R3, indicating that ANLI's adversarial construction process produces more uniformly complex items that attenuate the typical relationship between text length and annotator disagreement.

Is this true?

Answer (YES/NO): NO